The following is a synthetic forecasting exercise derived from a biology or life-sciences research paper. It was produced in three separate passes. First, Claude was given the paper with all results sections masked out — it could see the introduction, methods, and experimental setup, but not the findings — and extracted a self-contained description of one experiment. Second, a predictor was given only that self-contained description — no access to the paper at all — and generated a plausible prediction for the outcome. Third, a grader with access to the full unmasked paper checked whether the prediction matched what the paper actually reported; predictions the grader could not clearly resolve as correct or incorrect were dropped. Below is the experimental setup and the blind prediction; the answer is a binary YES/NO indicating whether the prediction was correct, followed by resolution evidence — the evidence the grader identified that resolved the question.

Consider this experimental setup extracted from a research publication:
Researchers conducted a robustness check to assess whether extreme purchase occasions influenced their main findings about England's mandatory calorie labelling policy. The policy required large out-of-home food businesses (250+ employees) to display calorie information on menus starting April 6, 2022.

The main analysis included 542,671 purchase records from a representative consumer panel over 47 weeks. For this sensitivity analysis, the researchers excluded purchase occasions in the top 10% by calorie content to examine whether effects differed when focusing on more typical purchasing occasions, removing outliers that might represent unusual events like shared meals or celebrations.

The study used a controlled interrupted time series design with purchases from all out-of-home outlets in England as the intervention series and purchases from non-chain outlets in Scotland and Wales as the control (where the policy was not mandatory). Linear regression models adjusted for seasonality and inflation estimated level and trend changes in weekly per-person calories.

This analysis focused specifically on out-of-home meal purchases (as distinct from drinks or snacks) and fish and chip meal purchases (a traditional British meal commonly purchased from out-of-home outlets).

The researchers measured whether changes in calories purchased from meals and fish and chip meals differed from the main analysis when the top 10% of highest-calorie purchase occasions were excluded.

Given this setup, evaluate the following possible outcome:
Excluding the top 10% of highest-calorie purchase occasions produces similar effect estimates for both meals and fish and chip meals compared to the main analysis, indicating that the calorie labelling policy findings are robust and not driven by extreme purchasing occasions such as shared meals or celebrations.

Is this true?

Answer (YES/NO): NO